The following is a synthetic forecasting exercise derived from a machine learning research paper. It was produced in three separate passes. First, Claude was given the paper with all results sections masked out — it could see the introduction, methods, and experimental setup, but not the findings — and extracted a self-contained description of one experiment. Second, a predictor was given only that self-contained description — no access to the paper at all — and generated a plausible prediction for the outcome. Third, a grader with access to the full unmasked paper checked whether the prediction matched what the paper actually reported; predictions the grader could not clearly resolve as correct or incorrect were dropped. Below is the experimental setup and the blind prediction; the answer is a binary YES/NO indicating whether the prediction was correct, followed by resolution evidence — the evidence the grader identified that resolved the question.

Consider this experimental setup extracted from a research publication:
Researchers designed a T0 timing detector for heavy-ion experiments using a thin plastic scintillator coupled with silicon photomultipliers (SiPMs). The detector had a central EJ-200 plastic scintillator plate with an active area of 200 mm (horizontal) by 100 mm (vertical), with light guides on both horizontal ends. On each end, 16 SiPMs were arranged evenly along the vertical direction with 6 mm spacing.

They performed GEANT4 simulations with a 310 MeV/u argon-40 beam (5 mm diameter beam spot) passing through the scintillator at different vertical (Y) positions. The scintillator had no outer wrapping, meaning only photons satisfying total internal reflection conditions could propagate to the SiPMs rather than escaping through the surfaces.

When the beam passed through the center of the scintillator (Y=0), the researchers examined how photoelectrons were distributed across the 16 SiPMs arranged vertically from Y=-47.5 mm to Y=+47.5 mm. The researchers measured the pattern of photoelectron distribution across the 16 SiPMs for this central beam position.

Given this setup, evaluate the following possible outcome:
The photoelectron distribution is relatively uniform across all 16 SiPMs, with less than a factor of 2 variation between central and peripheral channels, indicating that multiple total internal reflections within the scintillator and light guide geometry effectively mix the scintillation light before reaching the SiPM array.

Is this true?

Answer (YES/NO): NO